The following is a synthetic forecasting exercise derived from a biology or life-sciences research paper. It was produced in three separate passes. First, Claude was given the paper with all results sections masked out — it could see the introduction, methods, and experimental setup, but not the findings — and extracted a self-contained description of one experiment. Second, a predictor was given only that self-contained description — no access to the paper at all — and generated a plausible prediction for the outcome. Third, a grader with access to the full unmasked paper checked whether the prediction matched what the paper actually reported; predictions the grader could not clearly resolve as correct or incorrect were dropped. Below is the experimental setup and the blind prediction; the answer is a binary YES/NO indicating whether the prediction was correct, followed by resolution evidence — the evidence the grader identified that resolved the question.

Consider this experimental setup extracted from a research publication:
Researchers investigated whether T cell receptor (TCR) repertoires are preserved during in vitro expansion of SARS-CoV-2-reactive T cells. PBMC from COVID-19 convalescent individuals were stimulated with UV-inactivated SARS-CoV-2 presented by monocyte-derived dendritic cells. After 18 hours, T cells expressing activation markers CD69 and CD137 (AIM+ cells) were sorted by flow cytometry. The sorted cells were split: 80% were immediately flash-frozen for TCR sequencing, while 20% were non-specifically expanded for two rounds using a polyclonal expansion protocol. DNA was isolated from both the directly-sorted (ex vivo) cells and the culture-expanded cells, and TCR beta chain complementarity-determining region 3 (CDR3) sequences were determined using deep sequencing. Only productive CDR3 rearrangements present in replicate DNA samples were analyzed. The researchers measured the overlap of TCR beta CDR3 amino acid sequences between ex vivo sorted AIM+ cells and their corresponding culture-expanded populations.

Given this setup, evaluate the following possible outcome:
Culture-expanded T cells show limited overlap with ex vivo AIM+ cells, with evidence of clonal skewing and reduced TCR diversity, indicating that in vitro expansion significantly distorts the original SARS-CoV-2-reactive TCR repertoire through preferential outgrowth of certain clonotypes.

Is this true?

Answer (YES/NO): NO